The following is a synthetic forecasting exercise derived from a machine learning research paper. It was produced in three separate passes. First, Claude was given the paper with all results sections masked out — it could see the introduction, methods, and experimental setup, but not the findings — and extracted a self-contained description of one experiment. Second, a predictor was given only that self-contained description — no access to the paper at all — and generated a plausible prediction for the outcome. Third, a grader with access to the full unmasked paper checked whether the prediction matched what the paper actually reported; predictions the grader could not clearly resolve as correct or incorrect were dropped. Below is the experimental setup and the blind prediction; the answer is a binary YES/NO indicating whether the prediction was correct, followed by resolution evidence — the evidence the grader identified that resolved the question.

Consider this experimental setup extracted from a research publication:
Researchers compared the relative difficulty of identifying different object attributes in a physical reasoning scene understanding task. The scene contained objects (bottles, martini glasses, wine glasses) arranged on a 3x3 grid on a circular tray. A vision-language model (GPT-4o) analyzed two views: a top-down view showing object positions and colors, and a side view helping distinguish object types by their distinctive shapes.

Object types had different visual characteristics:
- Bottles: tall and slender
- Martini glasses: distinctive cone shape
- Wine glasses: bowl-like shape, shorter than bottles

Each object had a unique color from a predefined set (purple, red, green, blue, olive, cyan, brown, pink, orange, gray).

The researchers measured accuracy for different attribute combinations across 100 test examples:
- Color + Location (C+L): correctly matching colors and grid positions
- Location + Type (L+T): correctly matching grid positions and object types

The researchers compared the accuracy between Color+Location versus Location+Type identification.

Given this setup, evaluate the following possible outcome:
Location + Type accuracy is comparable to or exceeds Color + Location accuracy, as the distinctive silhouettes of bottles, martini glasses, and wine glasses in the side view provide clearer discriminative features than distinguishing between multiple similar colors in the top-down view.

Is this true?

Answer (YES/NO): YES